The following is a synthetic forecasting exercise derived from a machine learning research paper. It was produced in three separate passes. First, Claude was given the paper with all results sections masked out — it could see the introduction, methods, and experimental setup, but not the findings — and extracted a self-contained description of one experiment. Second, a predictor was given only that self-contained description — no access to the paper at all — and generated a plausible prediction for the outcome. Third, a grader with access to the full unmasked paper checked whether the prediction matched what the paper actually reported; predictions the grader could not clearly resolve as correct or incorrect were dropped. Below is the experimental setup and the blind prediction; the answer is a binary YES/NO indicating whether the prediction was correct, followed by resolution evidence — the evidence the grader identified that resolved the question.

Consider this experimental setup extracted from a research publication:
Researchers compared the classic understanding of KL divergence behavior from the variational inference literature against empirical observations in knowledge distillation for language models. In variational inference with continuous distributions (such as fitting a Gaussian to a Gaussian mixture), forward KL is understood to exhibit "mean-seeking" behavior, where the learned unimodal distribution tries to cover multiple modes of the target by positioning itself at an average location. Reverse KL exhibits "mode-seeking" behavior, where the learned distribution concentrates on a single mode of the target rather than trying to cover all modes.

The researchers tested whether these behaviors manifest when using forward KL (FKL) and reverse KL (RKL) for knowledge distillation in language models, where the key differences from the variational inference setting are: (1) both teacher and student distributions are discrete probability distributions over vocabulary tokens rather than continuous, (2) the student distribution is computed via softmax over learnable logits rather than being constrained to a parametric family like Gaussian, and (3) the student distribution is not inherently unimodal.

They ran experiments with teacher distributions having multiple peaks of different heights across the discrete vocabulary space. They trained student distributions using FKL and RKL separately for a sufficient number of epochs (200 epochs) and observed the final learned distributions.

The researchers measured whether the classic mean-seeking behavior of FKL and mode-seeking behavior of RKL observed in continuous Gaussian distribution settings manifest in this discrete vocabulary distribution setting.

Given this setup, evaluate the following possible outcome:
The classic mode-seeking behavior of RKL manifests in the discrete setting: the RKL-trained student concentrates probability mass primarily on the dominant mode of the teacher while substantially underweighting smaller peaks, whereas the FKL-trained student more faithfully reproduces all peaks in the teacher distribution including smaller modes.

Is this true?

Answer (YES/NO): NO